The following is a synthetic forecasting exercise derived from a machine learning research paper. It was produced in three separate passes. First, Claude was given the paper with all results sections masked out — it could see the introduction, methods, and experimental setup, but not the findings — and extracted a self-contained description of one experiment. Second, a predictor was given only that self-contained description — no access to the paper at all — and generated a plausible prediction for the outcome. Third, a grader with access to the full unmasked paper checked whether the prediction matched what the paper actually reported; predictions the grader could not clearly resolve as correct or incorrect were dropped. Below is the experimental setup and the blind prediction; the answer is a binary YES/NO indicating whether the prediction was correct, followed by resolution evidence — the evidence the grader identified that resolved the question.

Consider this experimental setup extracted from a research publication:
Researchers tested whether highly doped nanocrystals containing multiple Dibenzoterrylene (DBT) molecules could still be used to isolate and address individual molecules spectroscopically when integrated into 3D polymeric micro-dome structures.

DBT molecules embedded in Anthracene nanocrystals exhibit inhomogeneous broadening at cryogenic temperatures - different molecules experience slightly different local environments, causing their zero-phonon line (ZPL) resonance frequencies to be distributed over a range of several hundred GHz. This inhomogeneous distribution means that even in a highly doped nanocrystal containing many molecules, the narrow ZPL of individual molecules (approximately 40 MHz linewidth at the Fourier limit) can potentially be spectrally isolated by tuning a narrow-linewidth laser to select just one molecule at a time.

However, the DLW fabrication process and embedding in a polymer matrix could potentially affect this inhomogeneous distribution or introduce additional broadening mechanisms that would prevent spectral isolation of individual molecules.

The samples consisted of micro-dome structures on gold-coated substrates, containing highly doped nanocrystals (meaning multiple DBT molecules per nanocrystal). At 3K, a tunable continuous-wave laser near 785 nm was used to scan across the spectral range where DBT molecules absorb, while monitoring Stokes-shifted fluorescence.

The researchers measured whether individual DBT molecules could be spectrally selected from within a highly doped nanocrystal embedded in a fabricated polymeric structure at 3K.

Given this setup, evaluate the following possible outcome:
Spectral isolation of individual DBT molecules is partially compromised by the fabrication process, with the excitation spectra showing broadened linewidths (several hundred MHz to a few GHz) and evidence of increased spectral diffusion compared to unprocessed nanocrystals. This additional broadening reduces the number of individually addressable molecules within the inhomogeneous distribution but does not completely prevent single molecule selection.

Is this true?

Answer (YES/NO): NO